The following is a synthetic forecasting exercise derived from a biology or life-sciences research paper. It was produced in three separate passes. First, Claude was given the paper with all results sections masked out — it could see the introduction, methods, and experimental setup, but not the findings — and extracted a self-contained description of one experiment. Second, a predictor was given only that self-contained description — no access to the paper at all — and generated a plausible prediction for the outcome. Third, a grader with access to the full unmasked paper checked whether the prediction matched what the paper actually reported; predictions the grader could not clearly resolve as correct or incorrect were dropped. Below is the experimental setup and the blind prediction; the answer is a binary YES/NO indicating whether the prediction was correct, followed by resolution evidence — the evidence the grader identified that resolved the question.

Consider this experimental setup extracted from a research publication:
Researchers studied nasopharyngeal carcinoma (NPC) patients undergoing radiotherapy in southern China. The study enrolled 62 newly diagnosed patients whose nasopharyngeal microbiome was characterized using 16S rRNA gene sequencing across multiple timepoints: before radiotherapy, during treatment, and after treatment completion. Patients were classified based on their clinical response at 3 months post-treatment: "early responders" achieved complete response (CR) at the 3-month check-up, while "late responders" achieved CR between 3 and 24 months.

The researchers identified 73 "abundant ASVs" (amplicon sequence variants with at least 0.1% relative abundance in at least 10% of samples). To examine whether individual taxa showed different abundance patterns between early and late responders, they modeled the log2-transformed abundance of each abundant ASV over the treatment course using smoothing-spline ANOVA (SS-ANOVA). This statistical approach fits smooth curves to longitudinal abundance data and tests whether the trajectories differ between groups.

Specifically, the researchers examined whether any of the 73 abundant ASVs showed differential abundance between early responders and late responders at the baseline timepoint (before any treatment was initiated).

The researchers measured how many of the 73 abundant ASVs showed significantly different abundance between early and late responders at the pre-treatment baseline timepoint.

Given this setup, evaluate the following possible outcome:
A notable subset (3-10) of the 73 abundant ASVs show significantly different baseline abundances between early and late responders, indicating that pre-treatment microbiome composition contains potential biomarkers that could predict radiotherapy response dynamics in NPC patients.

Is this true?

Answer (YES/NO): YES